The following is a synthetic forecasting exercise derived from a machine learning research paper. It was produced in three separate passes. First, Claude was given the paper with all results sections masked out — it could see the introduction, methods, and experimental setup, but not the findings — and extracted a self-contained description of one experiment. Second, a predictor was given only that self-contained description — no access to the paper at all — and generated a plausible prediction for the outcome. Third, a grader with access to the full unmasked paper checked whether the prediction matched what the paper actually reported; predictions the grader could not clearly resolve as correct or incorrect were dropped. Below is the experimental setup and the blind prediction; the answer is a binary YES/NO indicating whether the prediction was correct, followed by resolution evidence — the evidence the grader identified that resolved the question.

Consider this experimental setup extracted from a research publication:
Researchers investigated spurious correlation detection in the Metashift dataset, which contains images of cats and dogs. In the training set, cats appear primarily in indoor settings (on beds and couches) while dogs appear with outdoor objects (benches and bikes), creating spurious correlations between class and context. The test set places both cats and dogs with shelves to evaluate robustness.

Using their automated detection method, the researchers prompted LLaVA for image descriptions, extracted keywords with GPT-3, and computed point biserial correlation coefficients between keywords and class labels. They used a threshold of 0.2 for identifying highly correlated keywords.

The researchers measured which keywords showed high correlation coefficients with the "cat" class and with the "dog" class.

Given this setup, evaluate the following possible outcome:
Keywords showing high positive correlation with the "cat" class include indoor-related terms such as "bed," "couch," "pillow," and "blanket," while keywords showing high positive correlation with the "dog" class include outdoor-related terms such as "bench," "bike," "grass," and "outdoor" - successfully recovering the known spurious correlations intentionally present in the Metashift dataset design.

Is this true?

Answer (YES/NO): NO